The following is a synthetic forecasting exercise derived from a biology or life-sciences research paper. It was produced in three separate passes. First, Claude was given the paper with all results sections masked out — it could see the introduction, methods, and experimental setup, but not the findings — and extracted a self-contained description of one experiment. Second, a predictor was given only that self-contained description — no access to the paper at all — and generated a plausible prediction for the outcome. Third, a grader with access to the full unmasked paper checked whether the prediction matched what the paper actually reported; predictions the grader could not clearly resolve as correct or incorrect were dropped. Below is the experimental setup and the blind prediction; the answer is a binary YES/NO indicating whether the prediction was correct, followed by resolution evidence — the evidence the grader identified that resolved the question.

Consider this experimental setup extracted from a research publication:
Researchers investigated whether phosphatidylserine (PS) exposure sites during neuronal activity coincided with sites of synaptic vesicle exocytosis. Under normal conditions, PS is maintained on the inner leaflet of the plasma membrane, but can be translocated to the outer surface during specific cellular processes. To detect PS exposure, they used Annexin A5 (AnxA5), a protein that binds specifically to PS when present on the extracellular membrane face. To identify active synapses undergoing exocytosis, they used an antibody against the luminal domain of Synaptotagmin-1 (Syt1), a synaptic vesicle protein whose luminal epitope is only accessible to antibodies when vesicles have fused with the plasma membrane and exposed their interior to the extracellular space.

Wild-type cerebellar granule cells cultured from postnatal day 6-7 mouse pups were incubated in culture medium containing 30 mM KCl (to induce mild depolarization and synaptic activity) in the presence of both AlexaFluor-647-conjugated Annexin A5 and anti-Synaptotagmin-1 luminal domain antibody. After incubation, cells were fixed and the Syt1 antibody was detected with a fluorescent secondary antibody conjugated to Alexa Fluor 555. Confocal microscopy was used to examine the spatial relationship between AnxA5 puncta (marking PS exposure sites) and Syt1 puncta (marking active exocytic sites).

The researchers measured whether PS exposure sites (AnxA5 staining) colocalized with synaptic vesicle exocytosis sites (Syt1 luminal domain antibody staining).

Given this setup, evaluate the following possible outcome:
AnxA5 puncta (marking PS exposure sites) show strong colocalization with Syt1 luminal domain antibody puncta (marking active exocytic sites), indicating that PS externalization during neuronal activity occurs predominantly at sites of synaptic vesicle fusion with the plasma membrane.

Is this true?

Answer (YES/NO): NO